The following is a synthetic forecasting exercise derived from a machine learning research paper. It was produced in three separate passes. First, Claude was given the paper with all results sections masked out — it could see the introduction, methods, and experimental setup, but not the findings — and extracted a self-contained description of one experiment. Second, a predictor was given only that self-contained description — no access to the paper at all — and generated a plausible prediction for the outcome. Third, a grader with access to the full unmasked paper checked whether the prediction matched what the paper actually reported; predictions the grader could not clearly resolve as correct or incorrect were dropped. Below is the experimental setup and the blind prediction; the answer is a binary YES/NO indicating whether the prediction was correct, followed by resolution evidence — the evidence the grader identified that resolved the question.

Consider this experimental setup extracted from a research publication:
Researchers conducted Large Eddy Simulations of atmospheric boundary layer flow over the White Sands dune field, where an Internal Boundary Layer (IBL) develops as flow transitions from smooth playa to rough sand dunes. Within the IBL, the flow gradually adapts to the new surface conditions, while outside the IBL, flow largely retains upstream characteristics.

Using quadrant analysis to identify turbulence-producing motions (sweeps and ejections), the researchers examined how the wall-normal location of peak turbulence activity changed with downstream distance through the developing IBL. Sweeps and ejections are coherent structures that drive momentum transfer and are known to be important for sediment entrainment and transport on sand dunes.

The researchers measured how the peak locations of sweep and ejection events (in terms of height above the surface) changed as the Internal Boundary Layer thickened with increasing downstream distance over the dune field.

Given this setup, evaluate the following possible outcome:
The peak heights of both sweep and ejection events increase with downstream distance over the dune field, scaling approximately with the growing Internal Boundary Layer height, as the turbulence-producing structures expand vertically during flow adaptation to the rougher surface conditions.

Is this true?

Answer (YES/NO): YES